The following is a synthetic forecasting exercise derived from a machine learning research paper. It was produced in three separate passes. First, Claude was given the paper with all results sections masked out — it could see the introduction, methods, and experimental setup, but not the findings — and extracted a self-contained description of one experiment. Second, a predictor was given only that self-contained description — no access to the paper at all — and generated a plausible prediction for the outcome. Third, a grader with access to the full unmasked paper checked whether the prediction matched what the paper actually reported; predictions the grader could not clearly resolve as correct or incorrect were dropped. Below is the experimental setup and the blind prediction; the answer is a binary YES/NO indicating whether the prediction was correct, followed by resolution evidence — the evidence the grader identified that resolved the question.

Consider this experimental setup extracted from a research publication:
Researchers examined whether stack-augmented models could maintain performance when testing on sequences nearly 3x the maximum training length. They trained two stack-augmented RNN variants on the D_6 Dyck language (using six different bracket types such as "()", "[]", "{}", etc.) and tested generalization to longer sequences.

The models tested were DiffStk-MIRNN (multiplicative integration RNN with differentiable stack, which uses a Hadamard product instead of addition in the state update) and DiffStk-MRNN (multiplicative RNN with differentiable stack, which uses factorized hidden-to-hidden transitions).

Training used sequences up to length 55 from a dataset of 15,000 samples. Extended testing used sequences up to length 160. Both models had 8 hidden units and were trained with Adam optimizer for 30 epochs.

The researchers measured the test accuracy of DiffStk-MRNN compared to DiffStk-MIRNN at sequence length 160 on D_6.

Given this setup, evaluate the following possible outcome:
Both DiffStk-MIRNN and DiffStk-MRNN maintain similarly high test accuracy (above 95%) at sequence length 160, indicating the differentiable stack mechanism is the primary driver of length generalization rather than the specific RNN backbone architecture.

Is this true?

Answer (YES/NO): NO